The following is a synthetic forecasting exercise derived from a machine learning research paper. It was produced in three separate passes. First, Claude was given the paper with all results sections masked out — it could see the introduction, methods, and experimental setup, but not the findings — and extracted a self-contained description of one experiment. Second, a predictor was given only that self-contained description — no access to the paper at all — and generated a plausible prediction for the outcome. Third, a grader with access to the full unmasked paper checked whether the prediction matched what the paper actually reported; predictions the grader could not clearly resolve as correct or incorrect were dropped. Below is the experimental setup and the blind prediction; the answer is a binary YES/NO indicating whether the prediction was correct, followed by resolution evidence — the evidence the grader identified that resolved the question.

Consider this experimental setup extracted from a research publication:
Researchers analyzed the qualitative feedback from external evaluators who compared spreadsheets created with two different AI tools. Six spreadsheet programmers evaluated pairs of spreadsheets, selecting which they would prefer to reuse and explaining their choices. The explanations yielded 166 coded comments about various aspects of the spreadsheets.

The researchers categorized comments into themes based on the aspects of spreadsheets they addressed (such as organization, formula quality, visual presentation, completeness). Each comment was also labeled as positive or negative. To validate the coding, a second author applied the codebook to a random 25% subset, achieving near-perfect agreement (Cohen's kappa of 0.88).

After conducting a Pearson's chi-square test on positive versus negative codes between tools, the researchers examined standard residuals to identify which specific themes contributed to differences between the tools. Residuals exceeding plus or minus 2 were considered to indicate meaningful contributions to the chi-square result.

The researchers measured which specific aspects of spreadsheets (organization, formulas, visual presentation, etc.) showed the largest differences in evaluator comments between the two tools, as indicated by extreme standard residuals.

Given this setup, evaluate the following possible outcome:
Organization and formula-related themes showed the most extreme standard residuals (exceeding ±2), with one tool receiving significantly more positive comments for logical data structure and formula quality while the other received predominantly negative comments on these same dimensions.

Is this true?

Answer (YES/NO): NO